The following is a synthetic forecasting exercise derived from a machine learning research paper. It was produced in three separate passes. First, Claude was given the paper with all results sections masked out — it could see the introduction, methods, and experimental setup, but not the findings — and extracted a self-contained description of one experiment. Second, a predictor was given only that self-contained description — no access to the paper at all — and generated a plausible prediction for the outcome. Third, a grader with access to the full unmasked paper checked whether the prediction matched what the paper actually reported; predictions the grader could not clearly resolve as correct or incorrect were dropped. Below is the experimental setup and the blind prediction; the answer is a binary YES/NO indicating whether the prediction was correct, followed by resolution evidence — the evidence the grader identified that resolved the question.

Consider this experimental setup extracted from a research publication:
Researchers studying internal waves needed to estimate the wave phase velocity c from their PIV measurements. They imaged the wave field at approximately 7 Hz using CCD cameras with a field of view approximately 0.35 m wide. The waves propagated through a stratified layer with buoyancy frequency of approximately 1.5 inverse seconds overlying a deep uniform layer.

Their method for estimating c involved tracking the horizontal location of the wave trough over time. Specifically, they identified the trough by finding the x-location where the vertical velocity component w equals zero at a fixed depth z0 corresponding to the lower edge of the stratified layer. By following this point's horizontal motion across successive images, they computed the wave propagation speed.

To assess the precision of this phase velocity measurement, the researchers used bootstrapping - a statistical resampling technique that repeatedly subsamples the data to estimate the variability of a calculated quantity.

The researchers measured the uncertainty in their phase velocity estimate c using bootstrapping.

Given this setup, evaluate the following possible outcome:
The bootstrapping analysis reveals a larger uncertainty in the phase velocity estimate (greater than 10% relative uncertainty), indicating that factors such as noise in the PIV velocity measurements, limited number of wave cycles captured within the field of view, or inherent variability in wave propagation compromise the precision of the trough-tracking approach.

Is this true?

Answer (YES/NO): NO